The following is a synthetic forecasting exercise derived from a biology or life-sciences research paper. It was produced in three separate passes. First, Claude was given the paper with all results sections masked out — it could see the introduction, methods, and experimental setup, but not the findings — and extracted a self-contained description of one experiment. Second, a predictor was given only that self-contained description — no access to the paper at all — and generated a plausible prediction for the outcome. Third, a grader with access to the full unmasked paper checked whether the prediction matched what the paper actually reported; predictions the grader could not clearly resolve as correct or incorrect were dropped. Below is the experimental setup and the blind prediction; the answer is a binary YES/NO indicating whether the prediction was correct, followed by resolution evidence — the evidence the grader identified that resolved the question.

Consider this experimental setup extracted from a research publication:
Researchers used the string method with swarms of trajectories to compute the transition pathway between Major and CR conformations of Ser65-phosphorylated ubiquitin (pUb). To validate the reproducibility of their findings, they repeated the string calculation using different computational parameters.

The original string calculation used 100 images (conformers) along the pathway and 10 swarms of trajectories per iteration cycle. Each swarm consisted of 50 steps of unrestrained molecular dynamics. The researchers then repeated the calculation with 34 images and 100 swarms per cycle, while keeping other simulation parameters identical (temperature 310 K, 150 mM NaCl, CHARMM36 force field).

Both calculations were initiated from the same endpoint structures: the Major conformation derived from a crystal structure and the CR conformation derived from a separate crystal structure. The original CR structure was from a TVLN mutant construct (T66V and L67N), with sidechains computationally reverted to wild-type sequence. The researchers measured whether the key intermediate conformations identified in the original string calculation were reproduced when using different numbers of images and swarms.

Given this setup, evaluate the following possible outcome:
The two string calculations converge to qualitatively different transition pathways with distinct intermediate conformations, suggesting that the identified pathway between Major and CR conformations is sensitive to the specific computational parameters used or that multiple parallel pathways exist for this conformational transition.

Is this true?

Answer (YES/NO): NO